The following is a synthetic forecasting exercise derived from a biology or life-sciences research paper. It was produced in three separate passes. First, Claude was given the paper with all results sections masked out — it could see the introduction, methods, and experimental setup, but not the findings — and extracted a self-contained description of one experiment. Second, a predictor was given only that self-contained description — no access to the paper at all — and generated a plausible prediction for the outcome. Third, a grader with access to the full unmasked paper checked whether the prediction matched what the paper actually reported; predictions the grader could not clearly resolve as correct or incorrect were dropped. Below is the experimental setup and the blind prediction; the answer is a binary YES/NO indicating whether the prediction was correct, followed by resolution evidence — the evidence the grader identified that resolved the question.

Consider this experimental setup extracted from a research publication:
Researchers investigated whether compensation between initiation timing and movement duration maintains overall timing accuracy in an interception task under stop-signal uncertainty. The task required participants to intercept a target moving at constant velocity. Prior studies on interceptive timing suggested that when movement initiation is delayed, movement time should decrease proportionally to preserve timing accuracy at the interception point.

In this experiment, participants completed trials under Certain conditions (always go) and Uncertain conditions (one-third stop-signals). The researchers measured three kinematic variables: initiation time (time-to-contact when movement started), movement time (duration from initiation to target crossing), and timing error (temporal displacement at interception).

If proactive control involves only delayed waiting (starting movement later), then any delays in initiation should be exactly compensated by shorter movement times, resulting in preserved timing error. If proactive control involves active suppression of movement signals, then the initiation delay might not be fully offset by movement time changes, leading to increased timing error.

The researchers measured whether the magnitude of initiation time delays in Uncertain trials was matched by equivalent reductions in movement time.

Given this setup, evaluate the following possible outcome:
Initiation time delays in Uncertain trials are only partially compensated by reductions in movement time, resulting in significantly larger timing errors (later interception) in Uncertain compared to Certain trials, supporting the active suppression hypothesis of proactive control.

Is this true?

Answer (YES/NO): YES